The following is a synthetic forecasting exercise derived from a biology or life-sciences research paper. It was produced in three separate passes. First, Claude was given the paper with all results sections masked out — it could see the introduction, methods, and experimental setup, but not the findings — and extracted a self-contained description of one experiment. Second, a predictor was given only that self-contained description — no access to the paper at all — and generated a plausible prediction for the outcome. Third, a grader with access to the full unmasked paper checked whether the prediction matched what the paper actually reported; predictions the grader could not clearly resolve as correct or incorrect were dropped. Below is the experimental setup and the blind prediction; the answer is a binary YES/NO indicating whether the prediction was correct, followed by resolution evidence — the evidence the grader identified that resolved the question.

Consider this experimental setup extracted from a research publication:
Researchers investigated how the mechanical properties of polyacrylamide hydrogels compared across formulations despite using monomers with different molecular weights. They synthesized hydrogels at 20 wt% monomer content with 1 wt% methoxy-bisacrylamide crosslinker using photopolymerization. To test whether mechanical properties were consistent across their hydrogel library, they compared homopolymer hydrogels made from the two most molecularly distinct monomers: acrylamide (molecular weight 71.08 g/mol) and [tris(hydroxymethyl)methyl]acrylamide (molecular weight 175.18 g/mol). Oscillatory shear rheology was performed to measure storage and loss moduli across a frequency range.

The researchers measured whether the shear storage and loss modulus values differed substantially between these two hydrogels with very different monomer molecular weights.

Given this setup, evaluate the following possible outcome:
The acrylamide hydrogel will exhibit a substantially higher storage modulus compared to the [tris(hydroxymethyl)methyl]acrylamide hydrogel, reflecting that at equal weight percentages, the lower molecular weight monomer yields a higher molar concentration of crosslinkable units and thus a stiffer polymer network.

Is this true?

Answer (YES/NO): NO